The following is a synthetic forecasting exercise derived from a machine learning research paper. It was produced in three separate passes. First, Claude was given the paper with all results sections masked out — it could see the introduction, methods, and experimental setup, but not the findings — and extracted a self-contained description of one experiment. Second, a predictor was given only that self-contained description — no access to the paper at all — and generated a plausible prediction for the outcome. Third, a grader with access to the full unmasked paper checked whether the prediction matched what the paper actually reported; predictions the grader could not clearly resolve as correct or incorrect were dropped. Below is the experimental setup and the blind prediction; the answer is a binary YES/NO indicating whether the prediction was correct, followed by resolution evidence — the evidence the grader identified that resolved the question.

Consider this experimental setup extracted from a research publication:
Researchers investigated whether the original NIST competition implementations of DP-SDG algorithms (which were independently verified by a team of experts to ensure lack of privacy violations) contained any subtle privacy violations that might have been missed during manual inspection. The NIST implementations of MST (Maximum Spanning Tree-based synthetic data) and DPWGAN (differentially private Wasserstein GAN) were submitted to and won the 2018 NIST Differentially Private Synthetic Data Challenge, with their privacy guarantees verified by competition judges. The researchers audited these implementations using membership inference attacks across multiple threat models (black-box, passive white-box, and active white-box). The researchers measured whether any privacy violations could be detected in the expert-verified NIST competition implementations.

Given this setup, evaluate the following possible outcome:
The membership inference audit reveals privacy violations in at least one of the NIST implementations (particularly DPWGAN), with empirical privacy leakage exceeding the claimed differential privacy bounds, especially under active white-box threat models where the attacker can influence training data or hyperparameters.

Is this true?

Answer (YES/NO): NO